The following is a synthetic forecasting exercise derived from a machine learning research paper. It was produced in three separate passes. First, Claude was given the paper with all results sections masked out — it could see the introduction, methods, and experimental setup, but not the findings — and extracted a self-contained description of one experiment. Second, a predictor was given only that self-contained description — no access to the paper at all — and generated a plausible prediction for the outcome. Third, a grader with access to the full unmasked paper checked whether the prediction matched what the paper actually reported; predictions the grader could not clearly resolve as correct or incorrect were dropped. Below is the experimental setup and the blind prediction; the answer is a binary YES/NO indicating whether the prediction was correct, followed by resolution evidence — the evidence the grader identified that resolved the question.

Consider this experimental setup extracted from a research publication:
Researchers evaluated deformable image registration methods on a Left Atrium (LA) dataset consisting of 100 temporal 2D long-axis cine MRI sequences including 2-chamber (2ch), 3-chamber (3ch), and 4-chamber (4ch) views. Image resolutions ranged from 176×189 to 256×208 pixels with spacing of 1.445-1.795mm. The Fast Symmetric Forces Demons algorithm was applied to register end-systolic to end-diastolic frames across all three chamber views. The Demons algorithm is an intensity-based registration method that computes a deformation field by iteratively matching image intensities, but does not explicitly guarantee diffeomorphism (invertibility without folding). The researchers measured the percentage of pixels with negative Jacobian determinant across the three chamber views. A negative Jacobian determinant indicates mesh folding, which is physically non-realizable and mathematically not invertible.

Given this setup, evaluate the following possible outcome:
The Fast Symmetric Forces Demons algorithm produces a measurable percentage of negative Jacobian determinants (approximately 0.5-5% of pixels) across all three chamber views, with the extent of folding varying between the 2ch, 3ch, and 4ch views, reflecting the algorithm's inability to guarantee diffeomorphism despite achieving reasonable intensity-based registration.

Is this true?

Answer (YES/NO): NO